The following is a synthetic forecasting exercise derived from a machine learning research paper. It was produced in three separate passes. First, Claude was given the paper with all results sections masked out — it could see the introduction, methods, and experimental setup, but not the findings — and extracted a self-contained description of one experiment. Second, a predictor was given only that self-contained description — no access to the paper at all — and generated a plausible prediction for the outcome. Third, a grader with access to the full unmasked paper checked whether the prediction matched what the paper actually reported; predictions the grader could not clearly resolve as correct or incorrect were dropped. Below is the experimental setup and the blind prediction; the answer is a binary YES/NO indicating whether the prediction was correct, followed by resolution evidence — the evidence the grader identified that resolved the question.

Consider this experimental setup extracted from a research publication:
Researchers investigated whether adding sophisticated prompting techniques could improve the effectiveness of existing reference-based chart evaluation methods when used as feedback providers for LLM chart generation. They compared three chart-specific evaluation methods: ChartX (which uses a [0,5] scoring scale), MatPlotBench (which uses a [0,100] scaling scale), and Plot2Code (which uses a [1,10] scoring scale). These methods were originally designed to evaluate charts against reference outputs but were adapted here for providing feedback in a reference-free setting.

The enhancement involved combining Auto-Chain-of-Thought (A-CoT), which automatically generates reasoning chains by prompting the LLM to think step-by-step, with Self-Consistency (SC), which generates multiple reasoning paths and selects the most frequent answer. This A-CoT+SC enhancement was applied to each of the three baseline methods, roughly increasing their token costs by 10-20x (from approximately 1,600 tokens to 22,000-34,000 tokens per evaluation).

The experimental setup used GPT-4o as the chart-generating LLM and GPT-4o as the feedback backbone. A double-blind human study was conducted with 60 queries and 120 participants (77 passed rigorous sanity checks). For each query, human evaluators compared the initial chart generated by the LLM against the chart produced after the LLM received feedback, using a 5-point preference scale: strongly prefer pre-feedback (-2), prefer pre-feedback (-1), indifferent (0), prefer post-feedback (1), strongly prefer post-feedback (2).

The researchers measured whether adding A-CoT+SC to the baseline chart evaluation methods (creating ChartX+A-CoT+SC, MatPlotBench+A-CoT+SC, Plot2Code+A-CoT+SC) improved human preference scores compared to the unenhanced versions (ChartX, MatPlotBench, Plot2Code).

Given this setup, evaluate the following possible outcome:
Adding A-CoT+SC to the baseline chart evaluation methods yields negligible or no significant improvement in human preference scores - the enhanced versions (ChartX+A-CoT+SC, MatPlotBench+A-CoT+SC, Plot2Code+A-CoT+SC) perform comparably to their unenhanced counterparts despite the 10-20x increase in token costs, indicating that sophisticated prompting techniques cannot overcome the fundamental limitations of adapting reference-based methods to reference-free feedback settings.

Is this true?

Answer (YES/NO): NO